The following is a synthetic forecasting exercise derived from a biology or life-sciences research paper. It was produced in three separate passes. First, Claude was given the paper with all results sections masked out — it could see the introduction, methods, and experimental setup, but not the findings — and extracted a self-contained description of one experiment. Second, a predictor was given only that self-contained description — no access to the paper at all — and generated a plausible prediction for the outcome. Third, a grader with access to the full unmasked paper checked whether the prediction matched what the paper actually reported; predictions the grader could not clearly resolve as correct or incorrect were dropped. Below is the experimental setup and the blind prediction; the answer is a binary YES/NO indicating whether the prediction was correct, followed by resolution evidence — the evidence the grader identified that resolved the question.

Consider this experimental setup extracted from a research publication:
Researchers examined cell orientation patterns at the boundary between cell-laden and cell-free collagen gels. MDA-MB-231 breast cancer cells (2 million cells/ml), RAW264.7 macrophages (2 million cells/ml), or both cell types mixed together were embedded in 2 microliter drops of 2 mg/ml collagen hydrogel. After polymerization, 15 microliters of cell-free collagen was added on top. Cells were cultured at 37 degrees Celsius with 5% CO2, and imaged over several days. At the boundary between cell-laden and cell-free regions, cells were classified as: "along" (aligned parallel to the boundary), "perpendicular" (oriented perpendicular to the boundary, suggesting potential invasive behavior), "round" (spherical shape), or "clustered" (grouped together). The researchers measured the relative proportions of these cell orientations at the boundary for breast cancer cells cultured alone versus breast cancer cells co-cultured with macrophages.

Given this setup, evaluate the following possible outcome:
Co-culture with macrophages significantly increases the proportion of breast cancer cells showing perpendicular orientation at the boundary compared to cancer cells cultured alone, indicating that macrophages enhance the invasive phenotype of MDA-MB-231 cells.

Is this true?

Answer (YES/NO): NO